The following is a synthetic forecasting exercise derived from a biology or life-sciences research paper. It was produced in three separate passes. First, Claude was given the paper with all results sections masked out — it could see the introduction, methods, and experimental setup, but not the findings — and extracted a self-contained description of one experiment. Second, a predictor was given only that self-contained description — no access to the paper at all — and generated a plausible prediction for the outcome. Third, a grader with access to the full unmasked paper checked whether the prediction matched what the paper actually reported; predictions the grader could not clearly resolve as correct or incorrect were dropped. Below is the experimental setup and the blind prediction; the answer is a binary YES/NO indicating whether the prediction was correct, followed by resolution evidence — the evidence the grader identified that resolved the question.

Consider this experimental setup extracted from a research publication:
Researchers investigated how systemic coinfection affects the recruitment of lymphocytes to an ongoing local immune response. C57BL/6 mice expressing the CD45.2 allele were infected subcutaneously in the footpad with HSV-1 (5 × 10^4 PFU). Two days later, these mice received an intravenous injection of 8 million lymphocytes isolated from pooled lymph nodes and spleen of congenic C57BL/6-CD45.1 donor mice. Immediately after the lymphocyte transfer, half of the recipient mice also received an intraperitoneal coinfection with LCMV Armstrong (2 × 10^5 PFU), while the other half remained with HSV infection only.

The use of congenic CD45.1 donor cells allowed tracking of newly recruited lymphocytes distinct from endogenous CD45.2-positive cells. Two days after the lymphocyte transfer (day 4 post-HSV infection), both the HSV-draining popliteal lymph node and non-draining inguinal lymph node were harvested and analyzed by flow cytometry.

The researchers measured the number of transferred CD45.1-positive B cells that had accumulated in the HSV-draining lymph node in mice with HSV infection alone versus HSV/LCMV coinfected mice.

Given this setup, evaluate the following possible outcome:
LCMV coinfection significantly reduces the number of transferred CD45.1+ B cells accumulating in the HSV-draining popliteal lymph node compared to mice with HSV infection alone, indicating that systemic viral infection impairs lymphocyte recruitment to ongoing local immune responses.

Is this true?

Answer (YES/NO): YES